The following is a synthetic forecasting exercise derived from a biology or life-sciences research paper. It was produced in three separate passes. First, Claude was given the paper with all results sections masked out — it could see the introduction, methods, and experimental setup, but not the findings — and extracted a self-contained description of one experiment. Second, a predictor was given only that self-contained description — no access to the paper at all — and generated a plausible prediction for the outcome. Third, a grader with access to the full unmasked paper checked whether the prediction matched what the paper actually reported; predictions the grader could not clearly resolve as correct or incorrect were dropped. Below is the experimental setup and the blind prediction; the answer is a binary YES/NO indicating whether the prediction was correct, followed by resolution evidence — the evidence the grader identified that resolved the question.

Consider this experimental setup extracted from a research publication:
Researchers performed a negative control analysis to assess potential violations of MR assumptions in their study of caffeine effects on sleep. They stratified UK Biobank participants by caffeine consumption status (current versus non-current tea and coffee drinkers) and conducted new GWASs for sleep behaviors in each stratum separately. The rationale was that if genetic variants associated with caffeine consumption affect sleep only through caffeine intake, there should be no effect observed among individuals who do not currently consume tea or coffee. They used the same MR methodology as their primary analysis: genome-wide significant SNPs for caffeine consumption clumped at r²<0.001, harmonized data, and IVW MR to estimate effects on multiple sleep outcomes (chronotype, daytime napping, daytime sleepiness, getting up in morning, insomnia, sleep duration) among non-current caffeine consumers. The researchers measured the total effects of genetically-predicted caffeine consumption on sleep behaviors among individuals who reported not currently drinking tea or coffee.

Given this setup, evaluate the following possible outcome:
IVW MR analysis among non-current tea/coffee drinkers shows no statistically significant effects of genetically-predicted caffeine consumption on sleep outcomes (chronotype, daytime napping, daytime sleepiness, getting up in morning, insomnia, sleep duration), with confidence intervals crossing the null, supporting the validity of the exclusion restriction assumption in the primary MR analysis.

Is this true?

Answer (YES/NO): YES